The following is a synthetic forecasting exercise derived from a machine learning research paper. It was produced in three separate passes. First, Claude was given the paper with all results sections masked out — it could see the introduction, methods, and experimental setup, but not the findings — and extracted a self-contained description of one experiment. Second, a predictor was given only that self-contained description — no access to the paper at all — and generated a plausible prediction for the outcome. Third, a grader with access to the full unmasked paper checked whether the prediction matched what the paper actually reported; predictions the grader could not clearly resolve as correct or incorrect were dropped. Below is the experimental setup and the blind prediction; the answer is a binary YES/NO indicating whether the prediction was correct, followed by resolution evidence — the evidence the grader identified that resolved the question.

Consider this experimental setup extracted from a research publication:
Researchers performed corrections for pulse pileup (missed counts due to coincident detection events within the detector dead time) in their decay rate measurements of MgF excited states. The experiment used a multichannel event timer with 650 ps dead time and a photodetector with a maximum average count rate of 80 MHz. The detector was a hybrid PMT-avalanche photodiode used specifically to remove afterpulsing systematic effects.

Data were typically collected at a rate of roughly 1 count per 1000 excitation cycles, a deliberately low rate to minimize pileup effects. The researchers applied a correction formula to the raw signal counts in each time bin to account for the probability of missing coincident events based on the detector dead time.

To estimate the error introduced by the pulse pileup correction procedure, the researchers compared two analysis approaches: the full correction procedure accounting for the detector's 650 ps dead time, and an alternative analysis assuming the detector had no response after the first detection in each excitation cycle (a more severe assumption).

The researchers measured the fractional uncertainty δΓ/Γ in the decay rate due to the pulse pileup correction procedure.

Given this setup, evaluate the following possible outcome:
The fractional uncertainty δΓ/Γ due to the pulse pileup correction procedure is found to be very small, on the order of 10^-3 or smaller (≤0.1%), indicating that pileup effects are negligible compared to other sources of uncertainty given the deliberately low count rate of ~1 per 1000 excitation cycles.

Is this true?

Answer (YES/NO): YES